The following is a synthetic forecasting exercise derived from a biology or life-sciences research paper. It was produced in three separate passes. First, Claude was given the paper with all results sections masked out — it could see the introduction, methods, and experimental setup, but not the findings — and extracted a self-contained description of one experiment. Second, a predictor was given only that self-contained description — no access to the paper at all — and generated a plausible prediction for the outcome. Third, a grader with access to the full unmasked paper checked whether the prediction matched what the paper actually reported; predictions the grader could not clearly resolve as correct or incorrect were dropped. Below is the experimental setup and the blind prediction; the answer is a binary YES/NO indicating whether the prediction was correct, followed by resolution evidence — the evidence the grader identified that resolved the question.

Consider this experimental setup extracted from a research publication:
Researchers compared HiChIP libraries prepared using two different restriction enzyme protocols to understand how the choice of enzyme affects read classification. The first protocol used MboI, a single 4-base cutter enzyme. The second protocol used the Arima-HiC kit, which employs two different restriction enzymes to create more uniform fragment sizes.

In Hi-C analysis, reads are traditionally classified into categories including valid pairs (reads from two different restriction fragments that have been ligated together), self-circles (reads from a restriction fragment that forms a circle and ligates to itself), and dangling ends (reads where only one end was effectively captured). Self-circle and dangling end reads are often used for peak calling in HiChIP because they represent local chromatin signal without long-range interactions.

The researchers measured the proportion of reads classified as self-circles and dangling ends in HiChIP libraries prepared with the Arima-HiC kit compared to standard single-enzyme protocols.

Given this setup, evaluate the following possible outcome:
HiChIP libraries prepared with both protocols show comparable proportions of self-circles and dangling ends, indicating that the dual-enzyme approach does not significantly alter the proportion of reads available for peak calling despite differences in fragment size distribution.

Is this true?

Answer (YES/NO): NO